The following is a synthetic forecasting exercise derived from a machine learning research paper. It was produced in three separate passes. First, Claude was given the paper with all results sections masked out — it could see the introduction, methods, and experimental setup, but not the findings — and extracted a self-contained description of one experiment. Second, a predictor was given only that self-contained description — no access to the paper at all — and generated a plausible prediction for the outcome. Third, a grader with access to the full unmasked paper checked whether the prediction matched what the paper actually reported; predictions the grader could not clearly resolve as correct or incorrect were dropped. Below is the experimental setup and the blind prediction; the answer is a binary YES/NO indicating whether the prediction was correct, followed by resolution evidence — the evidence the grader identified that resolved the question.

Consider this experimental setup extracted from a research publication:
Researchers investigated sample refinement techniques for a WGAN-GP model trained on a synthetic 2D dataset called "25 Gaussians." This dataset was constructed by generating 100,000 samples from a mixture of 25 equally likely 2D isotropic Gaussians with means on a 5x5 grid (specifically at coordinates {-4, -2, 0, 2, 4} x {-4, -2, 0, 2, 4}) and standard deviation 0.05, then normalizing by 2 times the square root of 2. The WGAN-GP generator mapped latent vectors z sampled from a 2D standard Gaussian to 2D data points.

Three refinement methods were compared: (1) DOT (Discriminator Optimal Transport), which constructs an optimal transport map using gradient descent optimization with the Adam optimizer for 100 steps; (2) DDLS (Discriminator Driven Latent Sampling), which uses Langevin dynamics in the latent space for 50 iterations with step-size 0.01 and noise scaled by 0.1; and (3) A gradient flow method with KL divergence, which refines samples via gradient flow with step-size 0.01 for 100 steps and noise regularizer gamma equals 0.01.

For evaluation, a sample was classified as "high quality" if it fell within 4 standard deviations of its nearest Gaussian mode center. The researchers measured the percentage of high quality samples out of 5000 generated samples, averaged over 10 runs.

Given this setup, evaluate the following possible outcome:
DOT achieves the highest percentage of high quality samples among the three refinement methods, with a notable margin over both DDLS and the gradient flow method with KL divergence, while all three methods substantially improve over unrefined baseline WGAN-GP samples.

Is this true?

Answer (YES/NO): NO